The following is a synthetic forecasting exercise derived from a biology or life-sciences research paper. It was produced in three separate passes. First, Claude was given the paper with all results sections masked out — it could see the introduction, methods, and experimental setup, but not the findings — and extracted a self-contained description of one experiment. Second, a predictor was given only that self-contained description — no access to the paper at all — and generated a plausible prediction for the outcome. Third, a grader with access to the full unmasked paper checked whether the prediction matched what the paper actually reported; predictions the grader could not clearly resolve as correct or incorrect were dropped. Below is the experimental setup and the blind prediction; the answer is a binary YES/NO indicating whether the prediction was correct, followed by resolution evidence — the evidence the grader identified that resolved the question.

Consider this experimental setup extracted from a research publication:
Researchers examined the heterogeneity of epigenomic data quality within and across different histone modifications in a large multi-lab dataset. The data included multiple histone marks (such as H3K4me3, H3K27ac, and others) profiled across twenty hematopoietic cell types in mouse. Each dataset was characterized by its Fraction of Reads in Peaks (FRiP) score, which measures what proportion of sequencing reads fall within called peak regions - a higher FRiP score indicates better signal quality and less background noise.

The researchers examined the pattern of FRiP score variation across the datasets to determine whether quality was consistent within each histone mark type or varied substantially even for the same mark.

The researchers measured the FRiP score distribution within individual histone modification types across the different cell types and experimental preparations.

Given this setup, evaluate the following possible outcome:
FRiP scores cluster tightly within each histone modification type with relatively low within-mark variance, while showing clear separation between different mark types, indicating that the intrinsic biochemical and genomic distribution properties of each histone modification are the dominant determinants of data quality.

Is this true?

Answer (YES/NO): NO